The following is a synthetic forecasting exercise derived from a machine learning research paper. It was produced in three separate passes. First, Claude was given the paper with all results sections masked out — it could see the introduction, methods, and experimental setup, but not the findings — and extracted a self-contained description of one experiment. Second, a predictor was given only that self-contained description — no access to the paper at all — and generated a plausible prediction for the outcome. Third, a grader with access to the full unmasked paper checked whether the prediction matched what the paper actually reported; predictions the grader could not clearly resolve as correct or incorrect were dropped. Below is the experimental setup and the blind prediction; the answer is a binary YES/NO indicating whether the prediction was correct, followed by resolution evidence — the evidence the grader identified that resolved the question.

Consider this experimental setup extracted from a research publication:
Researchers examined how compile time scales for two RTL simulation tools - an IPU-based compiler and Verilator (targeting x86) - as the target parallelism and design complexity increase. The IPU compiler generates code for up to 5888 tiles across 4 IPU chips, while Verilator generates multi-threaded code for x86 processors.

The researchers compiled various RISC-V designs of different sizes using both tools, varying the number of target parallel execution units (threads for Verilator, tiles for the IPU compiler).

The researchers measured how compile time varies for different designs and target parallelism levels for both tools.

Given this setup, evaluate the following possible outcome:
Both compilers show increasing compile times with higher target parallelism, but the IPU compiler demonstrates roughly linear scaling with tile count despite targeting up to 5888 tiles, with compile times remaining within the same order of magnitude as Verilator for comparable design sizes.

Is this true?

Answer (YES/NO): NO